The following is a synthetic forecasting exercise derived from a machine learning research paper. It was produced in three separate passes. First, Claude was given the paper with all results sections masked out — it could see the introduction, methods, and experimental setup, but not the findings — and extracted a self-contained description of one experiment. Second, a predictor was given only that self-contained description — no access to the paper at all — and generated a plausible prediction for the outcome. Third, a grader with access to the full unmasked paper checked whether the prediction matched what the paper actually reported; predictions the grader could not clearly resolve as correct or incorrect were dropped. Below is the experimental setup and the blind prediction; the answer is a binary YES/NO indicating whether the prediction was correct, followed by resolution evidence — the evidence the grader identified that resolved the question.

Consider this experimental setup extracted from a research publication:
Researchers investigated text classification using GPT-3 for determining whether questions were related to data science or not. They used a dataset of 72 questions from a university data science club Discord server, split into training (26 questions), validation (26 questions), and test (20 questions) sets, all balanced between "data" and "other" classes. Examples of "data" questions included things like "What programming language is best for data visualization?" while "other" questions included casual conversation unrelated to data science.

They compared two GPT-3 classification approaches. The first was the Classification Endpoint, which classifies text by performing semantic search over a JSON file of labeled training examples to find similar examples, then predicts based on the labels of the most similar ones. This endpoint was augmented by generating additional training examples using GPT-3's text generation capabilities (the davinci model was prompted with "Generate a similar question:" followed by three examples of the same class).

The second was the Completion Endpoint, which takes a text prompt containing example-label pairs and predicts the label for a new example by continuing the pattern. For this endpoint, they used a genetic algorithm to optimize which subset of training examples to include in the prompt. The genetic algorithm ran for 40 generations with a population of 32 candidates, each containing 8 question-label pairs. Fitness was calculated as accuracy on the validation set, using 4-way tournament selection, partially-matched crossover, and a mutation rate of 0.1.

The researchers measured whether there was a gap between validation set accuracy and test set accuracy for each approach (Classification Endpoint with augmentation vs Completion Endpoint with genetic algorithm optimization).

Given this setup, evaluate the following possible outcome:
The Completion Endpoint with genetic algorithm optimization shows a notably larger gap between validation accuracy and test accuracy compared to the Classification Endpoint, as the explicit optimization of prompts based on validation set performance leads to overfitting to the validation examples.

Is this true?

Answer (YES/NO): YES